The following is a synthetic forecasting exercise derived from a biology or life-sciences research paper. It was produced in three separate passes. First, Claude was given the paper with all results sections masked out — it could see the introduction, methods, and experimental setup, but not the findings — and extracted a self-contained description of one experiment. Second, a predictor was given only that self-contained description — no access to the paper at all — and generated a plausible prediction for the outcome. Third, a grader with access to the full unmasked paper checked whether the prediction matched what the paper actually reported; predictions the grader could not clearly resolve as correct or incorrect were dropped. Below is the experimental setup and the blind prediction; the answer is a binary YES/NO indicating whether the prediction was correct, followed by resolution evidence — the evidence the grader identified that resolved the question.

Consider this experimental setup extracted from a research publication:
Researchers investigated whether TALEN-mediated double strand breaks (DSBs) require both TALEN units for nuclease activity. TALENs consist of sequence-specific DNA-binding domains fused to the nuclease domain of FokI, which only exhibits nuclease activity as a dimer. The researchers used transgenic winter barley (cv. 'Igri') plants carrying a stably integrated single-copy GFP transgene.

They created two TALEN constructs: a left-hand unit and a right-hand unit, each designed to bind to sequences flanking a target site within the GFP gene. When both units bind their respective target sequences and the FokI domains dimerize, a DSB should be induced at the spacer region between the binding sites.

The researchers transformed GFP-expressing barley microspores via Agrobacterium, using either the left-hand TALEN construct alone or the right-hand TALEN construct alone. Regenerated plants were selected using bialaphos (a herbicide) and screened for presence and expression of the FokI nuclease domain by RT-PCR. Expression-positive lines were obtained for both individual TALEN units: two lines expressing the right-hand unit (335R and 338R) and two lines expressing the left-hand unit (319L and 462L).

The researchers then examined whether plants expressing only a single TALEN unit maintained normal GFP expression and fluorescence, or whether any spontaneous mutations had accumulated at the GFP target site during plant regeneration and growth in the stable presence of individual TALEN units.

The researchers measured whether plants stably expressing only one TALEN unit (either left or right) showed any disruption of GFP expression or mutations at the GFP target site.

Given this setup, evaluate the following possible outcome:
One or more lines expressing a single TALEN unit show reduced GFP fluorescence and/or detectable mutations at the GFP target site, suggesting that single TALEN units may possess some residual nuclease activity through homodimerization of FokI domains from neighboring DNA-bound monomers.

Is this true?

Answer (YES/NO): NO